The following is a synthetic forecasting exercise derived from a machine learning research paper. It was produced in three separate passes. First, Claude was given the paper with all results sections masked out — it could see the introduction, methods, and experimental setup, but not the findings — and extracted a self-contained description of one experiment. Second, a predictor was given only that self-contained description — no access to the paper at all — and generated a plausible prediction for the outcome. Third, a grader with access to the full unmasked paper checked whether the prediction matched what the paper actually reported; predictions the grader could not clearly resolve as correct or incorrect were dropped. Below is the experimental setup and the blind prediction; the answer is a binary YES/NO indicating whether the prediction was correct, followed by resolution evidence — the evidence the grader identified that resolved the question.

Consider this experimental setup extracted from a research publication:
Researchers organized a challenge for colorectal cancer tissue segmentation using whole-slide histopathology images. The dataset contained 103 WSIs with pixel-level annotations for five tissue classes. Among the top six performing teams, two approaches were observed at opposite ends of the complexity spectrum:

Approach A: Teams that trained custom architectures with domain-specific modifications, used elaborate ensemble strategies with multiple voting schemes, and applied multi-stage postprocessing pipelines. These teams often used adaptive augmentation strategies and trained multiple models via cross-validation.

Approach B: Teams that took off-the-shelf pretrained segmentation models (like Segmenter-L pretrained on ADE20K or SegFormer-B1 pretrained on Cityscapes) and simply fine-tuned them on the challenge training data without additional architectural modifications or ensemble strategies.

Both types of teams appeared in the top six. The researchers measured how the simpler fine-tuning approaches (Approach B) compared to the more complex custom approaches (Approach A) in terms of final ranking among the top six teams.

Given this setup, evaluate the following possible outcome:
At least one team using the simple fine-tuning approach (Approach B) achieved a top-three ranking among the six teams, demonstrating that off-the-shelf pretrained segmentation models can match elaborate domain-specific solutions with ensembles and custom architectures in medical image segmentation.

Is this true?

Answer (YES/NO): NO